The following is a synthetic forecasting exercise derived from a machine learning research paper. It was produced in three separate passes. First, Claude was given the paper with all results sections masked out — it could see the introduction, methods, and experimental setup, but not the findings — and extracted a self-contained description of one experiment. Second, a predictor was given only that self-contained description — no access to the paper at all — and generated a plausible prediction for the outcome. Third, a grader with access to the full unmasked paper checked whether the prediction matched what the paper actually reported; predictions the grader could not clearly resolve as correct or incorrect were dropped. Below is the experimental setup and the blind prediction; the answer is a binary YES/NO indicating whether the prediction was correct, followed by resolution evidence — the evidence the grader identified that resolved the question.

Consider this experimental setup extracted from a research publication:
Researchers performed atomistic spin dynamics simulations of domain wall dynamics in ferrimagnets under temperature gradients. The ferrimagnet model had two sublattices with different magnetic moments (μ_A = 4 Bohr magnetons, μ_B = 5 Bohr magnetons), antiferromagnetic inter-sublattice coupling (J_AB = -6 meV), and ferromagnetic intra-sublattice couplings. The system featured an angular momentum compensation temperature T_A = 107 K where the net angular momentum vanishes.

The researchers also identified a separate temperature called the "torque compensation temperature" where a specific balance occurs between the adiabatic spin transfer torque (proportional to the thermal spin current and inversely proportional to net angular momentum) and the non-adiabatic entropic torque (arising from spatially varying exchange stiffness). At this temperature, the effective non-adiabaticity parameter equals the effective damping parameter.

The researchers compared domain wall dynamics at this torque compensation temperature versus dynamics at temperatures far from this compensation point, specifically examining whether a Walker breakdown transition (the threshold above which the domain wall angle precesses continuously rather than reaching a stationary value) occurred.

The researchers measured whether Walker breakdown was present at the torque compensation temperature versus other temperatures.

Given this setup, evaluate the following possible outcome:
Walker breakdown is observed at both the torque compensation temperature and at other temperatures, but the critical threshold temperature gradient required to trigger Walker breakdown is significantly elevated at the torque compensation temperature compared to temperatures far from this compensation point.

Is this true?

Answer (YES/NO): NO